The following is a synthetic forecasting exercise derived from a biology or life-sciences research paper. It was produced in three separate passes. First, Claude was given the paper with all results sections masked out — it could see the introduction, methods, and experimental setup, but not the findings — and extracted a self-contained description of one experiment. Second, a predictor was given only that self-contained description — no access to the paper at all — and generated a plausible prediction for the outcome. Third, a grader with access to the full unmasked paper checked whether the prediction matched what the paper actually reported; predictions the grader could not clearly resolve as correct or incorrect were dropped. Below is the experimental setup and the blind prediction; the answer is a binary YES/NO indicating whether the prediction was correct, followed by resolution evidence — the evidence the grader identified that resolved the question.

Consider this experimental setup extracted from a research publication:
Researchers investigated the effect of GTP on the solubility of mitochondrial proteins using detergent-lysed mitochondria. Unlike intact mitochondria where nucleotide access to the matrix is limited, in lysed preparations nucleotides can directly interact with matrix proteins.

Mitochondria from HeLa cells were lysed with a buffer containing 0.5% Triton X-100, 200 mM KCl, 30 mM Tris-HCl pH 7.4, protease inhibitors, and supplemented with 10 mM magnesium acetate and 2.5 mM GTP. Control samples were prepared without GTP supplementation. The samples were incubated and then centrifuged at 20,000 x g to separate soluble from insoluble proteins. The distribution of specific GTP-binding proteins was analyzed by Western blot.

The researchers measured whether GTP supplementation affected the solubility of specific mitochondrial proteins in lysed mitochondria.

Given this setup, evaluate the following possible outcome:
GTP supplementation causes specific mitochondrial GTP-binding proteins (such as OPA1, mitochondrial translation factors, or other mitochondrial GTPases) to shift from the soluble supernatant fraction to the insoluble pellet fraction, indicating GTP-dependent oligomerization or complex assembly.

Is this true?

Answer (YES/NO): NO